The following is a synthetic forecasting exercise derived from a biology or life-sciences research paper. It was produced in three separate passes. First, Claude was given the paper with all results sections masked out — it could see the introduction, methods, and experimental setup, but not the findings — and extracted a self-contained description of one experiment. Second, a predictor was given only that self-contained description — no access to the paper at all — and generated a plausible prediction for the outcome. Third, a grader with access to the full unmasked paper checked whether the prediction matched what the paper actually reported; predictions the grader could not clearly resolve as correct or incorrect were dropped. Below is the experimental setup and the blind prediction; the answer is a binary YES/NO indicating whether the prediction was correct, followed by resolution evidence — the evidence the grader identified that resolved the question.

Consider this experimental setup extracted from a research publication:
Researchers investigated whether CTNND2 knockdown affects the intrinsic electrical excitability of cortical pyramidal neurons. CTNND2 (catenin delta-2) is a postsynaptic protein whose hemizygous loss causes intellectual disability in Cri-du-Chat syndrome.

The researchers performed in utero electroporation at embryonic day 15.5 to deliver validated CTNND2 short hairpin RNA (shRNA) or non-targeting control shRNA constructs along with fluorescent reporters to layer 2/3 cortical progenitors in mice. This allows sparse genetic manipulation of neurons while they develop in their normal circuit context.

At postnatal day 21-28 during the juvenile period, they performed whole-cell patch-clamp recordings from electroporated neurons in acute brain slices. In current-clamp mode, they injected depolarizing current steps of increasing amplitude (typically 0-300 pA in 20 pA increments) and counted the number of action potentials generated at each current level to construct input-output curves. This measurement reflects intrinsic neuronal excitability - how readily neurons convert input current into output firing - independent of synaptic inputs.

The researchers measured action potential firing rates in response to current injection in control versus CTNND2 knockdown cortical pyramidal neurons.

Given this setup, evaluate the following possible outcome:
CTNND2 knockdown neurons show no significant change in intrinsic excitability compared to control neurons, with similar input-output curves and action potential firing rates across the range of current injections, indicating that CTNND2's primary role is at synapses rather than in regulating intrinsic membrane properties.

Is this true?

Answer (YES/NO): NO